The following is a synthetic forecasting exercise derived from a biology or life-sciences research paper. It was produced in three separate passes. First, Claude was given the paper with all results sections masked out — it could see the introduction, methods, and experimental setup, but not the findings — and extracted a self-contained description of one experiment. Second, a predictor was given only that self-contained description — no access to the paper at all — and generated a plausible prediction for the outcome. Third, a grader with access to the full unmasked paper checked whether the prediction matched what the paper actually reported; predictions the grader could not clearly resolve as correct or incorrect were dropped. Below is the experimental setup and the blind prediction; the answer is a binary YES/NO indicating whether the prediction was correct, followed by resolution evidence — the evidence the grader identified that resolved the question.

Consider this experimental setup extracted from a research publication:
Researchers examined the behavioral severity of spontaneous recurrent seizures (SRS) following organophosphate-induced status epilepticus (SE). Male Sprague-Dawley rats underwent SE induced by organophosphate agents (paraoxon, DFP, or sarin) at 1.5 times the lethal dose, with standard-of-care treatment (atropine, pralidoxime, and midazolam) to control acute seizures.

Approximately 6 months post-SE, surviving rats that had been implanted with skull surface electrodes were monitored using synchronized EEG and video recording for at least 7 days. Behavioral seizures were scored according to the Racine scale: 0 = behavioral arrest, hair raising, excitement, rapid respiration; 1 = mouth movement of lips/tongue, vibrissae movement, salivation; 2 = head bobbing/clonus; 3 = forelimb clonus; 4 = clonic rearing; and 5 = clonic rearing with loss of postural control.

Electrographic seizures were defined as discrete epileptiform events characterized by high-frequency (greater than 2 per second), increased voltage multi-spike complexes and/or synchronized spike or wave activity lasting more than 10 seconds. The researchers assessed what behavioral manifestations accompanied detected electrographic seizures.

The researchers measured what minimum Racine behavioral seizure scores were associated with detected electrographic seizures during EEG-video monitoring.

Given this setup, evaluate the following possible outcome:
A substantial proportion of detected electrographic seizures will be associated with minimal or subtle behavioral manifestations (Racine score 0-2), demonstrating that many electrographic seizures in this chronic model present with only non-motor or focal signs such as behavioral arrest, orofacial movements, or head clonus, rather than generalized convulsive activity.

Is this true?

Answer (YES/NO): NO